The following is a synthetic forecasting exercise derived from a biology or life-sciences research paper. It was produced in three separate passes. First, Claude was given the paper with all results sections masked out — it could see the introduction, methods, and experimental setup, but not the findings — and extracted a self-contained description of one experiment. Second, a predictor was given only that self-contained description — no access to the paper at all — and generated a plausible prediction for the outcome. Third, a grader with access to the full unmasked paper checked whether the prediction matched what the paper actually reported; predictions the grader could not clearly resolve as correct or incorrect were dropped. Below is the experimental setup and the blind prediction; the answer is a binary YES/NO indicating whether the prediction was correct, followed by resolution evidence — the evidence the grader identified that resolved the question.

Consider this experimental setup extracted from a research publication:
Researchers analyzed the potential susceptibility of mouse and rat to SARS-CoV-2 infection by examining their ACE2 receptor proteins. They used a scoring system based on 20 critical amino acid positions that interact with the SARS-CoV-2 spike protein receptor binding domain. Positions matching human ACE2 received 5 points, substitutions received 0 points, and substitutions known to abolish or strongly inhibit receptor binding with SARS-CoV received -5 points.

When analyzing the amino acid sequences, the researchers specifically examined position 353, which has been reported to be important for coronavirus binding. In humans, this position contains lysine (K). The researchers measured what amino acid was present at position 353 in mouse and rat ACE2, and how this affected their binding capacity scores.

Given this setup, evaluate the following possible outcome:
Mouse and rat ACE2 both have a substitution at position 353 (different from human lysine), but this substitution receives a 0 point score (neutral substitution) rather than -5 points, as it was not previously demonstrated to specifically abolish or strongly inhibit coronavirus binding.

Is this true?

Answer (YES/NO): NO